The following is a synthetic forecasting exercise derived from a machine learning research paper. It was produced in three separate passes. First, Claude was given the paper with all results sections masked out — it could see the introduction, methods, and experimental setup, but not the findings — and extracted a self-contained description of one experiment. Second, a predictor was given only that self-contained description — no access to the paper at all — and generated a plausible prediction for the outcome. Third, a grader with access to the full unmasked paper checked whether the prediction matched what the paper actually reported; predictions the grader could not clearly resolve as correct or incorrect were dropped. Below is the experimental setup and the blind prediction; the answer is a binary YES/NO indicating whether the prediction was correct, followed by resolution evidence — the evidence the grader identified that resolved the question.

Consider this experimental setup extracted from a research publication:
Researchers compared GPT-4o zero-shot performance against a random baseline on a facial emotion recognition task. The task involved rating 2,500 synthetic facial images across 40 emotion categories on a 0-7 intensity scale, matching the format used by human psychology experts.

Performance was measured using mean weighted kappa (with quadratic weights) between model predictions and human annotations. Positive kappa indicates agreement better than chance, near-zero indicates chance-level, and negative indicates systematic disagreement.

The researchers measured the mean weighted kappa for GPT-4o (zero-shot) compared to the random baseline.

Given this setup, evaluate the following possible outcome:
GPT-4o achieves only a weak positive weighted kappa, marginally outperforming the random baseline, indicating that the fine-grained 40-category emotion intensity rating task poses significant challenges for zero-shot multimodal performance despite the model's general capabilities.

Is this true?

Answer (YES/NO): NO